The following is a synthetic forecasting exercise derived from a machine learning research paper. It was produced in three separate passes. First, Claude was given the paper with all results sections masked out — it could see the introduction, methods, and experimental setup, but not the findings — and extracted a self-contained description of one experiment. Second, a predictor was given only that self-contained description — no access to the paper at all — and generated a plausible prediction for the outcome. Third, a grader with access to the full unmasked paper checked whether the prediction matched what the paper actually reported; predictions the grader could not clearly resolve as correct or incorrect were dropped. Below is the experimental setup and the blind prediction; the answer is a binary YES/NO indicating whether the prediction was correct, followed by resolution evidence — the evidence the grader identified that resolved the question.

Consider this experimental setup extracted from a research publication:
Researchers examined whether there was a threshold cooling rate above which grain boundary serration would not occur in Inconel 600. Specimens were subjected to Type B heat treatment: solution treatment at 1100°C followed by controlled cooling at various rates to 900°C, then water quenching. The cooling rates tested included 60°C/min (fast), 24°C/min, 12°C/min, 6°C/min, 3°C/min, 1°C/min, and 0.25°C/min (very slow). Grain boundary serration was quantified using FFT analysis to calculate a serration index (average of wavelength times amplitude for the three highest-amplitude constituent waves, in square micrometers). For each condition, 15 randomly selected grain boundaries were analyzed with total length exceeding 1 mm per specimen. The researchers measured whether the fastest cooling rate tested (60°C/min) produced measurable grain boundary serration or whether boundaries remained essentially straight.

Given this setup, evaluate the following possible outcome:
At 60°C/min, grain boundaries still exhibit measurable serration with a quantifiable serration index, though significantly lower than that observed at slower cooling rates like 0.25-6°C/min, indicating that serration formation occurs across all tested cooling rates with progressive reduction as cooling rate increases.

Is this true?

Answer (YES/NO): YES